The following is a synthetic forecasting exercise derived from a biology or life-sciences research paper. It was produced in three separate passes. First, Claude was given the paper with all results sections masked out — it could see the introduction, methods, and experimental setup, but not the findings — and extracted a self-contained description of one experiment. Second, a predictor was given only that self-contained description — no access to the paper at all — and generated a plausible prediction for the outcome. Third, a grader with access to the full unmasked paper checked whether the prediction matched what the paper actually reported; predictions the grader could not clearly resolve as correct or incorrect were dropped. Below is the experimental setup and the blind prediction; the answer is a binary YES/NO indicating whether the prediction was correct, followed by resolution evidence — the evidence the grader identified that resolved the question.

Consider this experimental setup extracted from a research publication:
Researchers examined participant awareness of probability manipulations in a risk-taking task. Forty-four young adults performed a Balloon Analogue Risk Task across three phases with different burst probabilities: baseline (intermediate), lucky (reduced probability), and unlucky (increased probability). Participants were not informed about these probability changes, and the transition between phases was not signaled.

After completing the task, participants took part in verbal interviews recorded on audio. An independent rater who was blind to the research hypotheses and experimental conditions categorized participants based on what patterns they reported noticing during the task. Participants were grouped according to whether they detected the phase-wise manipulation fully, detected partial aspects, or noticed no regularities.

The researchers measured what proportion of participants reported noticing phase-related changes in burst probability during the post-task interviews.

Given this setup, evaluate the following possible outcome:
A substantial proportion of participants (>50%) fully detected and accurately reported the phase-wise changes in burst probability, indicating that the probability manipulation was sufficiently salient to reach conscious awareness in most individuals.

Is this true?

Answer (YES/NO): NO